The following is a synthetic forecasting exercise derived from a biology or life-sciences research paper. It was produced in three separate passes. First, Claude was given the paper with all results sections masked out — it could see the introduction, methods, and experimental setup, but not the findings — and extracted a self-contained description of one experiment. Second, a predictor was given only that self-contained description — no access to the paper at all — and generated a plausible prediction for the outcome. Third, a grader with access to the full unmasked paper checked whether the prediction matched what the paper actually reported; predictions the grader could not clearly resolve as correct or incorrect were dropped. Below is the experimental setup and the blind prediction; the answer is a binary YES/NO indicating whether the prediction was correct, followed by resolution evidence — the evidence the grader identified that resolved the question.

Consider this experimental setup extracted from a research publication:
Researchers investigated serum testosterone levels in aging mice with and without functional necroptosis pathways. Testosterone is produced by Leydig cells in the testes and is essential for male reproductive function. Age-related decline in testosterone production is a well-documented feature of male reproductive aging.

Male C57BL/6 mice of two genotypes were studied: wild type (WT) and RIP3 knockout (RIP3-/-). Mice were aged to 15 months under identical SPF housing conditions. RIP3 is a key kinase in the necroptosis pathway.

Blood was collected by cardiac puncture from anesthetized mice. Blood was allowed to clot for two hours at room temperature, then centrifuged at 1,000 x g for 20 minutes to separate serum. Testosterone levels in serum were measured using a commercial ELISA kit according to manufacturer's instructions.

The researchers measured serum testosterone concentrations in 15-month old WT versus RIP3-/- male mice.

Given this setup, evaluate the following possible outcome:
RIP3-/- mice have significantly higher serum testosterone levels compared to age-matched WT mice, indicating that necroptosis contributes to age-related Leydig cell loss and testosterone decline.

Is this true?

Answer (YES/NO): YES